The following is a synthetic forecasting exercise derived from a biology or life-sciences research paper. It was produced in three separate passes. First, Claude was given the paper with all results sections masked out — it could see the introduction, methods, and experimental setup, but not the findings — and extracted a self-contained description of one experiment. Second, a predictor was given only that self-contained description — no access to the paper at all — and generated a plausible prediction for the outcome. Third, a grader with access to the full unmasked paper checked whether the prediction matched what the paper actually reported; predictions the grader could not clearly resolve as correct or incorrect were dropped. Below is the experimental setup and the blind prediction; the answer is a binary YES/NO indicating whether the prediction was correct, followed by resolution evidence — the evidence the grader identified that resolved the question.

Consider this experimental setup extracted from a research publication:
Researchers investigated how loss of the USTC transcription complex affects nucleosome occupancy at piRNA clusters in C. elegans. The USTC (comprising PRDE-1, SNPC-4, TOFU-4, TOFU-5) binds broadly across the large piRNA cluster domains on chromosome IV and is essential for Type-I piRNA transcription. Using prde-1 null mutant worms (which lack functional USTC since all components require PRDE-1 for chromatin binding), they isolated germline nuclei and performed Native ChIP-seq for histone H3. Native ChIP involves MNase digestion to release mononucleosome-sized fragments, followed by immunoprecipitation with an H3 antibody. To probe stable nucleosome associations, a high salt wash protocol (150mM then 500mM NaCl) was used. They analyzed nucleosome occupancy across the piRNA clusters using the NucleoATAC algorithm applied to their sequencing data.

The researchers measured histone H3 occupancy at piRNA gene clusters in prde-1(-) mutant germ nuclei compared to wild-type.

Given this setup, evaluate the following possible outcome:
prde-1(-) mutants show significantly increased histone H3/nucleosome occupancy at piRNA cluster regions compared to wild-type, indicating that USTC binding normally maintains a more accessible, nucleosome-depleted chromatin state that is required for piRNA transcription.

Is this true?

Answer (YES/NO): NO